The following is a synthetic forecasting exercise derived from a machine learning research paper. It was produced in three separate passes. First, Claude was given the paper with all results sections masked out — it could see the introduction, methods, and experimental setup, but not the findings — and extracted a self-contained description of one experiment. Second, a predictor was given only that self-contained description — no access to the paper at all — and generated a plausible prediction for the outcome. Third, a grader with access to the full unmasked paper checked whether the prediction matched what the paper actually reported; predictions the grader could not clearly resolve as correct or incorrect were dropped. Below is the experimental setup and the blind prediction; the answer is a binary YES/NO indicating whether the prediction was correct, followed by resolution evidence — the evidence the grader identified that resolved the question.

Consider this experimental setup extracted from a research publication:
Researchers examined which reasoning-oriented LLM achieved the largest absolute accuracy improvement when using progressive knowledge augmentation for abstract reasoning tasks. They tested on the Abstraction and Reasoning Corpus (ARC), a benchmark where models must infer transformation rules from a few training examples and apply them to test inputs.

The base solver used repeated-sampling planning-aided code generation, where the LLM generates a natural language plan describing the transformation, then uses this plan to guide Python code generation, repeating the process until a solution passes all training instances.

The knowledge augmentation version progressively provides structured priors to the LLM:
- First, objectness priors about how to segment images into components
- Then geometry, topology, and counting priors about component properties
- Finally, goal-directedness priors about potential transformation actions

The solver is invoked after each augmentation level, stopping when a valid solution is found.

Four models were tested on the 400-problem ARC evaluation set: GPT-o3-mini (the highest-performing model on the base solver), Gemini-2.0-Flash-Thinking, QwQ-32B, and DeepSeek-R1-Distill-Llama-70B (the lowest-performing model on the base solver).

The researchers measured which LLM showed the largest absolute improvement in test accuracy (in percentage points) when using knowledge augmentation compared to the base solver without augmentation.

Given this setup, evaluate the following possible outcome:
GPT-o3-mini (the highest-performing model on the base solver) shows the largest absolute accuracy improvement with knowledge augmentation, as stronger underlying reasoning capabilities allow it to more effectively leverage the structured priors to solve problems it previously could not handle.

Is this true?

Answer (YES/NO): NO